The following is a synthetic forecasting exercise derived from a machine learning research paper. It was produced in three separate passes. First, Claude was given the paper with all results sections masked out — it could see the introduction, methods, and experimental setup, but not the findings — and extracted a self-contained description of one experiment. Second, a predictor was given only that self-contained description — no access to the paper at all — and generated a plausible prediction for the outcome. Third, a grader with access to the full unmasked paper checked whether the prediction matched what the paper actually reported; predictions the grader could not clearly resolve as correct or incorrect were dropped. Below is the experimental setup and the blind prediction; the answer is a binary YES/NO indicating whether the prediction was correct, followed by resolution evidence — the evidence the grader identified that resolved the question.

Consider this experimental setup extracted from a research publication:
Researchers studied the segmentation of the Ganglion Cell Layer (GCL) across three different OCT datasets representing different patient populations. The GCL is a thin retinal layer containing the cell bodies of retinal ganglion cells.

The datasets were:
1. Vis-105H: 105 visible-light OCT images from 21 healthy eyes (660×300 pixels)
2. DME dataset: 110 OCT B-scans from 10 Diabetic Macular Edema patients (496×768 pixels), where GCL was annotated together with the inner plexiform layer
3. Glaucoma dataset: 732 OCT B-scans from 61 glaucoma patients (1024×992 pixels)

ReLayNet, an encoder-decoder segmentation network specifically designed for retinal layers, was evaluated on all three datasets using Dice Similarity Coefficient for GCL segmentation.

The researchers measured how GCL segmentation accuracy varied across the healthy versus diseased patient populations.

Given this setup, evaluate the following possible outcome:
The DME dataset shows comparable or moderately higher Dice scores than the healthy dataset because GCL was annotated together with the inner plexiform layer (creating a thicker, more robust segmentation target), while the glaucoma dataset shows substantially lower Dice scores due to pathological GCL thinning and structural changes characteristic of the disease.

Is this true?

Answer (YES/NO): YES